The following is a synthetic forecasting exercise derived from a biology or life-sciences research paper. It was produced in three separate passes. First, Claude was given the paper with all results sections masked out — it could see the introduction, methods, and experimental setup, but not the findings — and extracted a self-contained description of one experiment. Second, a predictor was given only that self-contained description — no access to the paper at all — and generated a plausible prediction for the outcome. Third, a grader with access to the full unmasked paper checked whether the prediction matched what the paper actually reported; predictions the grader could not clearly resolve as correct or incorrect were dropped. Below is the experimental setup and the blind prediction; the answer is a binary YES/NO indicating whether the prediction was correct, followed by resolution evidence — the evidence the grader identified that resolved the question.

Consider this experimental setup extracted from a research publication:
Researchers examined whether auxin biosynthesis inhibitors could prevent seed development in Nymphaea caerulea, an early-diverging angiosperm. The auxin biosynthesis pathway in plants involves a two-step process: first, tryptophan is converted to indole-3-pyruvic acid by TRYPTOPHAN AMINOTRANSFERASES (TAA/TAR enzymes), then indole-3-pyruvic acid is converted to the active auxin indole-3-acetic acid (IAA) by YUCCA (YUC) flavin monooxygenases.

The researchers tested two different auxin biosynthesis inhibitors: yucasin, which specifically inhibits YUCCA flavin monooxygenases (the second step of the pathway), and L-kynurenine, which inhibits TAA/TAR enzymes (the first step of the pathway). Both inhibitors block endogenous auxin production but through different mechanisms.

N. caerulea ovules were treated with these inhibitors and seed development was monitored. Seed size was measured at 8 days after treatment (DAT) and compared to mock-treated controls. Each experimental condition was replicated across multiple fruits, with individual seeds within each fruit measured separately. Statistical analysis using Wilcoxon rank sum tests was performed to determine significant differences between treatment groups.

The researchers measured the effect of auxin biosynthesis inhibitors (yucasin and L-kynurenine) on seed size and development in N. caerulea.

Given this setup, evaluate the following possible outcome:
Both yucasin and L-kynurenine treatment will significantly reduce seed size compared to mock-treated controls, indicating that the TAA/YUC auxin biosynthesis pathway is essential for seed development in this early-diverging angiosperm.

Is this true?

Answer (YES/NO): YES